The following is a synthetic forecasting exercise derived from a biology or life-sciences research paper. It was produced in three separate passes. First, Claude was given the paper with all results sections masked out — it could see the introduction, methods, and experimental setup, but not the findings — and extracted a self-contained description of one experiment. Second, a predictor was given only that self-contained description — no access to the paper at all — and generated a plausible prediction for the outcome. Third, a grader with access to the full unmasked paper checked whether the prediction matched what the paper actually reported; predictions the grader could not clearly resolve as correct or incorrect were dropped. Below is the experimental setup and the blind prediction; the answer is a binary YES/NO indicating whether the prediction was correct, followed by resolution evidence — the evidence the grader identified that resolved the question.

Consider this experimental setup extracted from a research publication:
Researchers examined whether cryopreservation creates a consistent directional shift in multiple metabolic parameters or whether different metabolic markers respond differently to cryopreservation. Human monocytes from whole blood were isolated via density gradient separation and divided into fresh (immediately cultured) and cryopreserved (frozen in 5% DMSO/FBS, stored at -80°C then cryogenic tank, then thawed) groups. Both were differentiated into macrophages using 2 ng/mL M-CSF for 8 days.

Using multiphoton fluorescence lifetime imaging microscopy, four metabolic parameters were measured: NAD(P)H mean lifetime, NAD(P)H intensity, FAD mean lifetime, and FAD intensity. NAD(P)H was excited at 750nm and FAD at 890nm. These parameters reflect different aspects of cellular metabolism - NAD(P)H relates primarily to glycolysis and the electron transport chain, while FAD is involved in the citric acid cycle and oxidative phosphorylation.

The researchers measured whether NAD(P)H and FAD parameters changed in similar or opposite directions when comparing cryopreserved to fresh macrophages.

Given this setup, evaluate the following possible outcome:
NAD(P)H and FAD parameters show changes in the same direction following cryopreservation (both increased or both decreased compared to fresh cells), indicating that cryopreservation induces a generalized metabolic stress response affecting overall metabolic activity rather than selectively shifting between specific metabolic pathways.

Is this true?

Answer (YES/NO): NO